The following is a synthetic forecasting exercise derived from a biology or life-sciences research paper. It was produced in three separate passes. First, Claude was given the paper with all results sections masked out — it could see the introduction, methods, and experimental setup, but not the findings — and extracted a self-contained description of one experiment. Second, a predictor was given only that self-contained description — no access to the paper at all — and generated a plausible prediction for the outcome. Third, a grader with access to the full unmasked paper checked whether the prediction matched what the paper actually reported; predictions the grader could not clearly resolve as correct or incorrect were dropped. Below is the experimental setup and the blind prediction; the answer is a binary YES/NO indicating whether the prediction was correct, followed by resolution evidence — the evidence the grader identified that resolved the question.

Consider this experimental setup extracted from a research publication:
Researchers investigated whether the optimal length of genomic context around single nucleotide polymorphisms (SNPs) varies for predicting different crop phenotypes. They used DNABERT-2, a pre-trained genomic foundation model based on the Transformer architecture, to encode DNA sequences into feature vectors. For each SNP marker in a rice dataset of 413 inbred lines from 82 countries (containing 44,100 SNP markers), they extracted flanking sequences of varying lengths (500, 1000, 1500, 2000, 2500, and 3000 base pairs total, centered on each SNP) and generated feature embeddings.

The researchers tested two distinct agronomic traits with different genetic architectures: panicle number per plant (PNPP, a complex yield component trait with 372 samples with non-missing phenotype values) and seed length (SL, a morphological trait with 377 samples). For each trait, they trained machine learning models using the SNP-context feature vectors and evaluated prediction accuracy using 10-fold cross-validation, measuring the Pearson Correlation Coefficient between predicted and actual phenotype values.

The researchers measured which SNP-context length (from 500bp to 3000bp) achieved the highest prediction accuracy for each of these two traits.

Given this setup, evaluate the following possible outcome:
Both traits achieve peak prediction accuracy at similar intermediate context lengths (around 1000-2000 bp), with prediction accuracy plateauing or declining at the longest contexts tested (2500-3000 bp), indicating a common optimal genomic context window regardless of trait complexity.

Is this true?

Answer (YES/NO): NO